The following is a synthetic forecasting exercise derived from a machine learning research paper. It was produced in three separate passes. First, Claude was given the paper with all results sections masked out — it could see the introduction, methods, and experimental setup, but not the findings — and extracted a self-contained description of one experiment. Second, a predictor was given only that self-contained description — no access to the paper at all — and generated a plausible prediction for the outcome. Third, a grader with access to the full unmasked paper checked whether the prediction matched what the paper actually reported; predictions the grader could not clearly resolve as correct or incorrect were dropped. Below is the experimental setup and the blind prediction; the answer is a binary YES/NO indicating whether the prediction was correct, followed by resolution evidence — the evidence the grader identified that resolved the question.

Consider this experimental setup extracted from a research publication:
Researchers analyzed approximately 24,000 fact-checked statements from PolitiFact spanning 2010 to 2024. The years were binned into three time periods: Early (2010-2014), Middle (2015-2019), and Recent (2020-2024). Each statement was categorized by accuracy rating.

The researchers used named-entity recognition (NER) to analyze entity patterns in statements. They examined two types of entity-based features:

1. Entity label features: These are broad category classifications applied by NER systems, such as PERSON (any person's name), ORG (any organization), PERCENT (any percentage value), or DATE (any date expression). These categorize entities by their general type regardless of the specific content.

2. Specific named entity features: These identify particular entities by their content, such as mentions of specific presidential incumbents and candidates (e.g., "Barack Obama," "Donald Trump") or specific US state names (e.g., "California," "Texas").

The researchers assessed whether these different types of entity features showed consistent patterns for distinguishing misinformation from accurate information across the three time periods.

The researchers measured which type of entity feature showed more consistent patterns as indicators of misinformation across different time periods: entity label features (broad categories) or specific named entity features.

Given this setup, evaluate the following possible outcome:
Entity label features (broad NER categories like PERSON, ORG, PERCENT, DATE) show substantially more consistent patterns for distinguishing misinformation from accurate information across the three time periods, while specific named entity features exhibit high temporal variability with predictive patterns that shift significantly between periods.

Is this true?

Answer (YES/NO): YES